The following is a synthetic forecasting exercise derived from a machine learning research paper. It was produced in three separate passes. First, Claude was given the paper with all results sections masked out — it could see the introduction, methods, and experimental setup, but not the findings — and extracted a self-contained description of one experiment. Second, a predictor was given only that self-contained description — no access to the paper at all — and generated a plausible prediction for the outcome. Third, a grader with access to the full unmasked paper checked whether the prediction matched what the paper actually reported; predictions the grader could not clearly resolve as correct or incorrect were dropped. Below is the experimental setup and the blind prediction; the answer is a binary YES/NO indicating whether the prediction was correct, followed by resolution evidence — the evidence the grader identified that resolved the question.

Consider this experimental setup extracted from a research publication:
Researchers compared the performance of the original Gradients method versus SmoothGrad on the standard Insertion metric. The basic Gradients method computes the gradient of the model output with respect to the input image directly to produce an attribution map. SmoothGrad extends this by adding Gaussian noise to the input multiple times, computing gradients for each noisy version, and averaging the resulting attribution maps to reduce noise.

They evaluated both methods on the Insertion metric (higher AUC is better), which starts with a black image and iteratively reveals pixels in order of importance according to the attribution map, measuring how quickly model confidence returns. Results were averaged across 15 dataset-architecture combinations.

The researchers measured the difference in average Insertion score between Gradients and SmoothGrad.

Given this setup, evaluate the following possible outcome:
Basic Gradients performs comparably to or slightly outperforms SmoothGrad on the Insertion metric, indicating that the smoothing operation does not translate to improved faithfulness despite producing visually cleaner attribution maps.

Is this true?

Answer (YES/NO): NO